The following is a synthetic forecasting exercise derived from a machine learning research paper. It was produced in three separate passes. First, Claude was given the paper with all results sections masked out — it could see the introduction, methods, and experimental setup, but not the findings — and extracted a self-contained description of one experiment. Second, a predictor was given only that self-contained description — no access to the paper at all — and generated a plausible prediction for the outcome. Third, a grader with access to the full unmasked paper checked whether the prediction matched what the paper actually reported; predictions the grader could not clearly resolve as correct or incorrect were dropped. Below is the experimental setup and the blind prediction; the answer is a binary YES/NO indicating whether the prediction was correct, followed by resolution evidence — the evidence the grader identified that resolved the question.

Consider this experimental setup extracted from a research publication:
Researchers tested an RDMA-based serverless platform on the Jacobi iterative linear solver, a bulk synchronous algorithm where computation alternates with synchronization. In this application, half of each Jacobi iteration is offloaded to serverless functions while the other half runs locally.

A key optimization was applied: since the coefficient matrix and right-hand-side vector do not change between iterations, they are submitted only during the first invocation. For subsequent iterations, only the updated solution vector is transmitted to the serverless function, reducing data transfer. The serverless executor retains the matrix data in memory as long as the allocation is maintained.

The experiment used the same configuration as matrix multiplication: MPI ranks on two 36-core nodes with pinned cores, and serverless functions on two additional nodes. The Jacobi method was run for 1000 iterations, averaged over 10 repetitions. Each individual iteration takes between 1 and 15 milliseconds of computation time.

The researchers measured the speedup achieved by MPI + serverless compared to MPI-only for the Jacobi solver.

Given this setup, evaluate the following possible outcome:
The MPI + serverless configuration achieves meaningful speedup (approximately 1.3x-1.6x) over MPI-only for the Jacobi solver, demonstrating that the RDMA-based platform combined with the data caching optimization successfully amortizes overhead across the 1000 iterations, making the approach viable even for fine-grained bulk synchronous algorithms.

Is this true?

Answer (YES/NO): NO